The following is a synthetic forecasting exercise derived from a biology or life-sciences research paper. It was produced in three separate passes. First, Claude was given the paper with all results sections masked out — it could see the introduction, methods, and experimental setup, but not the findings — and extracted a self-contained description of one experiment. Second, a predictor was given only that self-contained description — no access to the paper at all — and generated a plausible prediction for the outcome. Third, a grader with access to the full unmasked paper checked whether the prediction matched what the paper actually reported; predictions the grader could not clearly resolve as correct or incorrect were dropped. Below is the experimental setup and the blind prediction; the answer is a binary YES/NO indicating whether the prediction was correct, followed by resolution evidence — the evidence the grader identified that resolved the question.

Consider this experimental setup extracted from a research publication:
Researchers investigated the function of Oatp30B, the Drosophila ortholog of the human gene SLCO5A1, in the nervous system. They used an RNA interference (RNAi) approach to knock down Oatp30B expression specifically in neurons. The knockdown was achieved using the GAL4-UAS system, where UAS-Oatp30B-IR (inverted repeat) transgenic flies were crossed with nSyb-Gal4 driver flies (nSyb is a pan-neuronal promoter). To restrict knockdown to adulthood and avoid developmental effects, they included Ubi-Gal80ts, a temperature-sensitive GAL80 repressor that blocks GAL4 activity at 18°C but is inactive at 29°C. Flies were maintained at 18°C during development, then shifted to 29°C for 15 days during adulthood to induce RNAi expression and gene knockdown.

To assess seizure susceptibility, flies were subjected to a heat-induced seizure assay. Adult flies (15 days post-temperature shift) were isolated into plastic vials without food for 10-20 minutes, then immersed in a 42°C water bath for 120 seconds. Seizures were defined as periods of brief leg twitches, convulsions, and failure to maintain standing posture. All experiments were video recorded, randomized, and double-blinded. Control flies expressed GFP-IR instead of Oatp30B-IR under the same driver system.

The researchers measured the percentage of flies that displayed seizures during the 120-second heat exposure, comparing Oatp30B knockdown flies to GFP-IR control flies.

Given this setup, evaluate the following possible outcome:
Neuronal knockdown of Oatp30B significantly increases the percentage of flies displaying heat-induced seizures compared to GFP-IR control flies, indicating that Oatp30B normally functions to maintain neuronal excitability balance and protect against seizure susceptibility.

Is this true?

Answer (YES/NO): YES